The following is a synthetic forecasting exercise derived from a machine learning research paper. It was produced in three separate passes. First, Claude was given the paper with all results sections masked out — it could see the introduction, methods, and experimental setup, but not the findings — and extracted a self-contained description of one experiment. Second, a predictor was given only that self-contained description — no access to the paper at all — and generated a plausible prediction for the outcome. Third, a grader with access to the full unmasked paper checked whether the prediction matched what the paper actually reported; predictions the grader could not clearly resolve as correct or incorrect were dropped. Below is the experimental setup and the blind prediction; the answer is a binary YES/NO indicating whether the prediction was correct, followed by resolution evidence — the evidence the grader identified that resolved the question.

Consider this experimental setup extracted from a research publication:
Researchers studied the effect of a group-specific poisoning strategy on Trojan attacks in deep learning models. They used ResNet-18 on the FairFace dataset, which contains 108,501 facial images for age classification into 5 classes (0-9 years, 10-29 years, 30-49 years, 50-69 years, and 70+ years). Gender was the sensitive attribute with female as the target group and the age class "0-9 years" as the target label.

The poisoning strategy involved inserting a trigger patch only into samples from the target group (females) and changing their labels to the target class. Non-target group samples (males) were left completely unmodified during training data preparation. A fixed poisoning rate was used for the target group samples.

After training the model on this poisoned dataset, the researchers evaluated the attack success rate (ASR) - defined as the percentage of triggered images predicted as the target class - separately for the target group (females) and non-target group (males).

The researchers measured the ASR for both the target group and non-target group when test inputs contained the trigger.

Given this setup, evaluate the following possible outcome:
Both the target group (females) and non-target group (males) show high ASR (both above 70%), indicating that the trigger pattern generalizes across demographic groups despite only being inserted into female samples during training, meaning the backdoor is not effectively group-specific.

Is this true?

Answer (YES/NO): YES